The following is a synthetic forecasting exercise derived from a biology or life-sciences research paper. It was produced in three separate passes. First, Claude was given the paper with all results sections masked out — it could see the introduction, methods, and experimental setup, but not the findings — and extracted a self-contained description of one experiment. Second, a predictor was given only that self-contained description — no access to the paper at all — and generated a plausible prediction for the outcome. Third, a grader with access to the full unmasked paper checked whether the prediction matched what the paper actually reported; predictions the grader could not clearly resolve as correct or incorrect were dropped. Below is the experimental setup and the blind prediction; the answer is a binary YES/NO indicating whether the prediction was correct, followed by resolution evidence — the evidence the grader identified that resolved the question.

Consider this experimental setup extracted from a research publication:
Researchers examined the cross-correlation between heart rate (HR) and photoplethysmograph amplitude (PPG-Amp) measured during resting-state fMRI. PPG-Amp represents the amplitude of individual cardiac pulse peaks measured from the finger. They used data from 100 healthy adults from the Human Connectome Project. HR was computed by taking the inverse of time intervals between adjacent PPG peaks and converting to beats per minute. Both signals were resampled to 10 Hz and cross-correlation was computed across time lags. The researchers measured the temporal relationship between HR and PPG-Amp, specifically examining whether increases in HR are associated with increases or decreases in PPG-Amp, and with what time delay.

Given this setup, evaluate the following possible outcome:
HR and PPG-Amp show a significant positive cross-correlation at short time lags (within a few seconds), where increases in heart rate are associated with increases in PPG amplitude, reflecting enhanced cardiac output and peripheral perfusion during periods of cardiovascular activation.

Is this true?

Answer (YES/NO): NO